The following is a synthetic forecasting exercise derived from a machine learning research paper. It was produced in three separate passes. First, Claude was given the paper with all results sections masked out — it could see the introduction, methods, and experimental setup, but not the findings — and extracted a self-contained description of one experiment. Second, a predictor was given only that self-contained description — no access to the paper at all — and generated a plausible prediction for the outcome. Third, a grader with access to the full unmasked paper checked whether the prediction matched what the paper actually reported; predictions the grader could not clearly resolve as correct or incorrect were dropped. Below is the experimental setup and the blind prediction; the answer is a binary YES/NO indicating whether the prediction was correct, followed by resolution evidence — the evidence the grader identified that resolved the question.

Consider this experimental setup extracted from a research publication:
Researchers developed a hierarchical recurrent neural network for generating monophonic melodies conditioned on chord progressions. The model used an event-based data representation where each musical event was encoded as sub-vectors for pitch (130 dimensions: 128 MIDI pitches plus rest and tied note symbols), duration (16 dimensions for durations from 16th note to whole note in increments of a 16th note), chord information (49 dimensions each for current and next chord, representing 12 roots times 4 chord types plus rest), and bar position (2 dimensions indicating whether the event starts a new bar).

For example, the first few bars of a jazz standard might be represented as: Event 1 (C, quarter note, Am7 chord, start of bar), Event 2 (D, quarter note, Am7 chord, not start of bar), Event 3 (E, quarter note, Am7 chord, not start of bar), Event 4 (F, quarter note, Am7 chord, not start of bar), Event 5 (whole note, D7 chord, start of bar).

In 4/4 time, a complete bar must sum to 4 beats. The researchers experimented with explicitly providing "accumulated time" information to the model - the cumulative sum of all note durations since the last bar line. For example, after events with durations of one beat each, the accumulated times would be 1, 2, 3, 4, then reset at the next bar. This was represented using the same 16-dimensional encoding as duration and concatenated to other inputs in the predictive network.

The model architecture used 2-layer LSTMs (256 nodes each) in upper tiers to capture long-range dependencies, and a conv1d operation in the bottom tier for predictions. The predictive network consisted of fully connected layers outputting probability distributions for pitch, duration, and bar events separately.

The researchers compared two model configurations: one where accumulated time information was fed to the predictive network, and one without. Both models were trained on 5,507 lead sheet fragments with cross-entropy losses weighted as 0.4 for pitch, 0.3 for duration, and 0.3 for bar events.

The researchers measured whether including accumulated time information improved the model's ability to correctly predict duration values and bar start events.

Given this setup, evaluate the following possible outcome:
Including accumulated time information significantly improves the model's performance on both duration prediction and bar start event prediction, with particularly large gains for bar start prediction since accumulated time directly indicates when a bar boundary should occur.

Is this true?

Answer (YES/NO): YES